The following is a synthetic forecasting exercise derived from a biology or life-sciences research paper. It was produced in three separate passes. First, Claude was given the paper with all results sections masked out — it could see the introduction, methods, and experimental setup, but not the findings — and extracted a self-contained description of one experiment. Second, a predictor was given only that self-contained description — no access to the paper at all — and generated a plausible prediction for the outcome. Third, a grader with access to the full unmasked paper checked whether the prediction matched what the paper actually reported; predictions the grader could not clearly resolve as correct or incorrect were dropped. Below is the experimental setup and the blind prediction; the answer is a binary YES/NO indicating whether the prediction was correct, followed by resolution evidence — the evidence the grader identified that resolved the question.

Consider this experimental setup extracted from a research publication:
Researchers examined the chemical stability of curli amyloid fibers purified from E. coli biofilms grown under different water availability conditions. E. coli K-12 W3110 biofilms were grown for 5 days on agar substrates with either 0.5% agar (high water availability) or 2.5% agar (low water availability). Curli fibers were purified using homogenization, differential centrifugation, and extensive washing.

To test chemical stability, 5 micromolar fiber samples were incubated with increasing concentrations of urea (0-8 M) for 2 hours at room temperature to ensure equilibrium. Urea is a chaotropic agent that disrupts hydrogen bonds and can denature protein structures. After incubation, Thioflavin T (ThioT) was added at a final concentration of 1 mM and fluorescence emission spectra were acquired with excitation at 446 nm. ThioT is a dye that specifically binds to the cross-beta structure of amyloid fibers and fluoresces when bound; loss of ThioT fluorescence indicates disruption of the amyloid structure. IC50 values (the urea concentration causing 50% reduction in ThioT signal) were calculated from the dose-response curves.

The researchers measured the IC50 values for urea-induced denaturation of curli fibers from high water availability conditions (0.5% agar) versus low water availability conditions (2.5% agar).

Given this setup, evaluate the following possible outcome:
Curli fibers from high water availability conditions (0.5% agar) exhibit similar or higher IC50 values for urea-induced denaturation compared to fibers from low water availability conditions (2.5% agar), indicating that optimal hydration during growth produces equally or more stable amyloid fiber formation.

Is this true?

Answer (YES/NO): NO